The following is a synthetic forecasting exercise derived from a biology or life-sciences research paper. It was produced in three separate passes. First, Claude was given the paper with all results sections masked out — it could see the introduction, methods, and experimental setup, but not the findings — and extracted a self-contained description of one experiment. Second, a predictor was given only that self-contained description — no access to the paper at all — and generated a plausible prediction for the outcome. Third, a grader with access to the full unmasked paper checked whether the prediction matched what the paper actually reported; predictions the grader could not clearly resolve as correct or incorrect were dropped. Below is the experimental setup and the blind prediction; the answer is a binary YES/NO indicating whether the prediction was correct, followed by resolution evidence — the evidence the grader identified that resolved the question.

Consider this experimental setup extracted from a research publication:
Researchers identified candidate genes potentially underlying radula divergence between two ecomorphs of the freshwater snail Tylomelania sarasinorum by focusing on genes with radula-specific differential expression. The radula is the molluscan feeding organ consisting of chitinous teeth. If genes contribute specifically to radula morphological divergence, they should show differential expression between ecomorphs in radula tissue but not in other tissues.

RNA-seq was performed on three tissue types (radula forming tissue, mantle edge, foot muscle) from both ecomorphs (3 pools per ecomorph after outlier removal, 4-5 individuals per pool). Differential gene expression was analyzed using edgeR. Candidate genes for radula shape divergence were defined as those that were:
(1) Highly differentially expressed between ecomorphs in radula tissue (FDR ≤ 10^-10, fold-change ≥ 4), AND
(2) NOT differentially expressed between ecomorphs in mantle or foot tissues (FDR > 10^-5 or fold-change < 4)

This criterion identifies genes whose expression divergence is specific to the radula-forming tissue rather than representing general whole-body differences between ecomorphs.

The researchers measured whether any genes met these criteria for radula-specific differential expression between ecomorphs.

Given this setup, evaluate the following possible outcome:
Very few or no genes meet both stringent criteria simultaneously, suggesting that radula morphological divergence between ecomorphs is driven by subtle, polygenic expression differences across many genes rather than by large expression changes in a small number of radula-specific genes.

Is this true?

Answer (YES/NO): NO